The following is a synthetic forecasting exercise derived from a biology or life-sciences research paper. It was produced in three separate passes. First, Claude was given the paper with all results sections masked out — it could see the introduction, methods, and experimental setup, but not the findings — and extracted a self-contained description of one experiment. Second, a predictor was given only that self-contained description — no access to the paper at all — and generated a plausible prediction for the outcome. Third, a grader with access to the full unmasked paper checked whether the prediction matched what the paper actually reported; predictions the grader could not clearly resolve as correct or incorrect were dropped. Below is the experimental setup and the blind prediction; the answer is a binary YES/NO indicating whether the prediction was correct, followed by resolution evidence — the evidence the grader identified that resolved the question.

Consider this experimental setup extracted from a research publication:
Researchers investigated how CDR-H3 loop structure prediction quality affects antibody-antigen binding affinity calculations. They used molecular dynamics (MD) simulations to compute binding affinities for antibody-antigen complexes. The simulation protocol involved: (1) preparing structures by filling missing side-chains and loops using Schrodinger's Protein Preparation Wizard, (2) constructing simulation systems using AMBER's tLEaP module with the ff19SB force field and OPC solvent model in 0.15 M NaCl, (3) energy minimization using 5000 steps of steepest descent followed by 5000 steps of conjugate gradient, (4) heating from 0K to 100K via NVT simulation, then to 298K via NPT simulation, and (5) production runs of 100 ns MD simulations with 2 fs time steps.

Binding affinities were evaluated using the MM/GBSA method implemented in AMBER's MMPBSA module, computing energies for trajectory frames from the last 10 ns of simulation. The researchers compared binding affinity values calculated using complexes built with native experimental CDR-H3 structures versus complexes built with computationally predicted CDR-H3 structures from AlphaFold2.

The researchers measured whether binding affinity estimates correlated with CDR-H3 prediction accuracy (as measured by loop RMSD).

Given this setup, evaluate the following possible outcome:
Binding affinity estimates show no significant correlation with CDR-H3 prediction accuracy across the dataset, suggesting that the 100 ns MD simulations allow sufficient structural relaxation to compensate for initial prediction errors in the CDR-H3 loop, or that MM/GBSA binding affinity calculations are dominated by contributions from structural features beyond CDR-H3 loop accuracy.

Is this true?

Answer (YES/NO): NO